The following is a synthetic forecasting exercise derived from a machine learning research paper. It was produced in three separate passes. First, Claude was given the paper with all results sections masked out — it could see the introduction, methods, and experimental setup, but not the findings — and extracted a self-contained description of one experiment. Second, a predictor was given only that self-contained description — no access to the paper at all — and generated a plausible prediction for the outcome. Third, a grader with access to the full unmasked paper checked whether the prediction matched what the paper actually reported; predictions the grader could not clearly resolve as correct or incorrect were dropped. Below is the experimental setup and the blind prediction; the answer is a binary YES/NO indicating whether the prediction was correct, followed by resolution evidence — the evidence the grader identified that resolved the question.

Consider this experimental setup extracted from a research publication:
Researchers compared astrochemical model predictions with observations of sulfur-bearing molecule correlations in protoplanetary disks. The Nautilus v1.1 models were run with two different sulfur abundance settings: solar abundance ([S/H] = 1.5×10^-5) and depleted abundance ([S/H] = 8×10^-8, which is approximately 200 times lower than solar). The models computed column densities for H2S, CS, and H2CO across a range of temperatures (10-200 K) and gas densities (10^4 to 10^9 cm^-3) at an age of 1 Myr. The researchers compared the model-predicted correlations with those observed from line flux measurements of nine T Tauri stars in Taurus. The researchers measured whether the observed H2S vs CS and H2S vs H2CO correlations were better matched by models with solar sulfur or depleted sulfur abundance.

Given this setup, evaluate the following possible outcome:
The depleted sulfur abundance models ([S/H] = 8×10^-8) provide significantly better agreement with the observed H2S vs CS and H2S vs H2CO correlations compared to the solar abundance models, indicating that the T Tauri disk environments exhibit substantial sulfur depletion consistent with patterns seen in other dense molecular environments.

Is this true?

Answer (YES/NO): YES